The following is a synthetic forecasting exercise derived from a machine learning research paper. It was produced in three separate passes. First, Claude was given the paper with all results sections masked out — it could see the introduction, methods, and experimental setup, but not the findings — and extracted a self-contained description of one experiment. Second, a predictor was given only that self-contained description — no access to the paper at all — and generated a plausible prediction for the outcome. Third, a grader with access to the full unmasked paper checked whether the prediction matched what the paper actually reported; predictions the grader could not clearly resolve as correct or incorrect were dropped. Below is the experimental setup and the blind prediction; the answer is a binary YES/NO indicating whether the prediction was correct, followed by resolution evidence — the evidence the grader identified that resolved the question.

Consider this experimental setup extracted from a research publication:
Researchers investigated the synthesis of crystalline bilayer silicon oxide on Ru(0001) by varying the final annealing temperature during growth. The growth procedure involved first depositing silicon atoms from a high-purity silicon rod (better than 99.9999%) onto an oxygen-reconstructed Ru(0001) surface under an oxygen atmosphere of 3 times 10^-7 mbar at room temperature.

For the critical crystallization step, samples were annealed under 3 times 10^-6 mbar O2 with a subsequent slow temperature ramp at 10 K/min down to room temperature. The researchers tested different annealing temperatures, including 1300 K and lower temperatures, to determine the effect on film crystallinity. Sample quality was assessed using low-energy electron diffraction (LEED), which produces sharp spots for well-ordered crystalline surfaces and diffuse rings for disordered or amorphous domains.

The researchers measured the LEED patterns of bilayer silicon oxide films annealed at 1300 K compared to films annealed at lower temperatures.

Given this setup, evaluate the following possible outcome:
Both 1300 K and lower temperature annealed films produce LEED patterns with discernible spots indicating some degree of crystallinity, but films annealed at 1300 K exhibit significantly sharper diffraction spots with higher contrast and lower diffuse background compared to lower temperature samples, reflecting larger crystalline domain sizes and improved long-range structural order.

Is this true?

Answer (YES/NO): NO